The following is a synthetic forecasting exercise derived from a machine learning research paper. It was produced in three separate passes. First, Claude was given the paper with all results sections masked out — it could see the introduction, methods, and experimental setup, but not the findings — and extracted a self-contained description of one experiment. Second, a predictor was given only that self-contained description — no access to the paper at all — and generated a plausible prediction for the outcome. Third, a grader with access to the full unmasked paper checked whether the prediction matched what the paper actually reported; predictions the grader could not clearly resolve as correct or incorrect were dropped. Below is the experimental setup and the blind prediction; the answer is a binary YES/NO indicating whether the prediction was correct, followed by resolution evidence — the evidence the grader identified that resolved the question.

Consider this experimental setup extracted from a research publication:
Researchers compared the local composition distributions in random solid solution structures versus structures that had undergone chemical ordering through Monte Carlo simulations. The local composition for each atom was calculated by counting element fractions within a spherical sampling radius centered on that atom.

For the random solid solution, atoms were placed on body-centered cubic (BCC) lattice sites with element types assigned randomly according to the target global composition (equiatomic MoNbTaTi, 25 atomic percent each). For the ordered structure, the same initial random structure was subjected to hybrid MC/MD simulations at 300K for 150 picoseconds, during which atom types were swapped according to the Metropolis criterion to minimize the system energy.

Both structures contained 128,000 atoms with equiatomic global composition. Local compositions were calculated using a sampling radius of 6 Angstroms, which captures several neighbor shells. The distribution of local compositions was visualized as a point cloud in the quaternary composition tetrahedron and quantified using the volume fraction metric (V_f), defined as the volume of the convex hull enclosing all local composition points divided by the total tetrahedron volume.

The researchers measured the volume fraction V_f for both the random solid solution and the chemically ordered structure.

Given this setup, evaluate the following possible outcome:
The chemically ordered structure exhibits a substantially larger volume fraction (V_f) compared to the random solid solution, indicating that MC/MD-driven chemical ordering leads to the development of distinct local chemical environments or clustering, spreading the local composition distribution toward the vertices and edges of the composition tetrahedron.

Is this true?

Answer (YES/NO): YES